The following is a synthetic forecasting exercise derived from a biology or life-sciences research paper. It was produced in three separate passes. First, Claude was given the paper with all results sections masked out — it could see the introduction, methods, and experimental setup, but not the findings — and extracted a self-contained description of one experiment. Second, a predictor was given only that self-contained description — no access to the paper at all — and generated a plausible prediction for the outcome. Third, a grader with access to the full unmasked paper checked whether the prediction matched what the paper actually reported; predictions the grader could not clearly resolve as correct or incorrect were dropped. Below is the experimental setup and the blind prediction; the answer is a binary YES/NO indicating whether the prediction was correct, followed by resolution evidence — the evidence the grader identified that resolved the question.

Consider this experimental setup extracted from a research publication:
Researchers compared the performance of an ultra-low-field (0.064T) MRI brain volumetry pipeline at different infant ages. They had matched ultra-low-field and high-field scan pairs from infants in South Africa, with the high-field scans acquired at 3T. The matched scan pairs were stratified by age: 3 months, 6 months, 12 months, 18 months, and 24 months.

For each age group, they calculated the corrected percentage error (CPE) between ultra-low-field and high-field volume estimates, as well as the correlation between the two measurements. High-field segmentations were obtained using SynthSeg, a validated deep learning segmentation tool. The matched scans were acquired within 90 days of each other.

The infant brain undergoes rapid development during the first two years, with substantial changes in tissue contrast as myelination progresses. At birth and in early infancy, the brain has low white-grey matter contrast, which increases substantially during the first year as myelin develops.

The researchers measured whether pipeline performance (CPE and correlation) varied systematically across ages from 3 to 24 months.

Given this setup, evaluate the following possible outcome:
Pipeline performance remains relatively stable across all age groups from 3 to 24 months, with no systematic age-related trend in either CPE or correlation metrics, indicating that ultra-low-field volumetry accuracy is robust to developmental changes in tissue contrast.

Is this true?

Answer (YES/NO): NO